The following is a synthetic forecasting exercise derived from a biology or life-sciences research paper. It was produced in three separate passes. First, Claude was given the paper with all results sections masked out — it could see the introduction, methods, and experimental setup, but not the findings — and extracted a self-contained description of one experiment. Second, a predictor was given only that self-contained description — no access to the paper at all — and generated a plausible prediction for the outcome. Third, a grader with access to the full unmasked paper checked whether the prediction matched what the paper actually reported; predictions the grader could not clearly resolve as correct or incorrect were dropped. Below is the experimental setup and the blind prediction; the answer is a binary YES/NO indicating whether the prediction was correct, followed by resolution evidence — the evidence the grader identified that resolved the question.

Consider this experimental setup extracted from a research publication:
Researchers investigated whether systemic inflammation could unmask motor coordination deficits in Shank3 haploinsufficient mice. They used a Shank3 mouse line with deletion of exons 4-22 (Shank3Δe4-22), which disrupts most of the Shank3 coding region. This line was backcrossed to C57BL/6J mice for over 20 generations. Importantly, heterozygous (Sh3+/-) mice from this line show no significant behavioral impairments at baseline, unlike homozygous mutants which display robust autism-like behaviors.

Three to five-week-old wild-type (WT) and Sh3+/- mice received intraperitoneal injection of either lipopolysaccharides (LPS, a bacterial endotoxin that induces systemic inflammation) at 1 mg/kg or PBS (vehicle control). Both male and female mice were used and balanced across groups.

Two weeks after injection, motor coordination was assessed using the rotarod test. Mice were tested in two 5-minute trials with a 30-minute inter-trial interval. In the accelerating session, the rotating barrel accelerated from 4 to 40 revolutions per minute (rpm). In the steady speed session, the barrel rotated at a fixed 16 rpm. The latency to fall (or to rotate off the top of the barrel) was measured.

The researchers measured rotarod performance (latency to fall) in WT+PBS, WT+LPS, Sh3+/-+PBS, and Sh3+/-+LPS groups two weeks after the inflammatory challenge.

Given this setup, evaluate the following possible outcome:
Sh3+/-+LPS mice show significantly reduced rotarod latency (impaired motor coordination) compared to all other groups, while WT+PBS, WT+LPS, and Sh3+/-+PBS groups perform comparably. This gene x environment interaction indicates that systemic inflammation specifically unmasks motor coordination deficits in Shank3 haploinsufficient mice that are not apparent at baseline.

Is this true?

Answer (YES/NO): YES